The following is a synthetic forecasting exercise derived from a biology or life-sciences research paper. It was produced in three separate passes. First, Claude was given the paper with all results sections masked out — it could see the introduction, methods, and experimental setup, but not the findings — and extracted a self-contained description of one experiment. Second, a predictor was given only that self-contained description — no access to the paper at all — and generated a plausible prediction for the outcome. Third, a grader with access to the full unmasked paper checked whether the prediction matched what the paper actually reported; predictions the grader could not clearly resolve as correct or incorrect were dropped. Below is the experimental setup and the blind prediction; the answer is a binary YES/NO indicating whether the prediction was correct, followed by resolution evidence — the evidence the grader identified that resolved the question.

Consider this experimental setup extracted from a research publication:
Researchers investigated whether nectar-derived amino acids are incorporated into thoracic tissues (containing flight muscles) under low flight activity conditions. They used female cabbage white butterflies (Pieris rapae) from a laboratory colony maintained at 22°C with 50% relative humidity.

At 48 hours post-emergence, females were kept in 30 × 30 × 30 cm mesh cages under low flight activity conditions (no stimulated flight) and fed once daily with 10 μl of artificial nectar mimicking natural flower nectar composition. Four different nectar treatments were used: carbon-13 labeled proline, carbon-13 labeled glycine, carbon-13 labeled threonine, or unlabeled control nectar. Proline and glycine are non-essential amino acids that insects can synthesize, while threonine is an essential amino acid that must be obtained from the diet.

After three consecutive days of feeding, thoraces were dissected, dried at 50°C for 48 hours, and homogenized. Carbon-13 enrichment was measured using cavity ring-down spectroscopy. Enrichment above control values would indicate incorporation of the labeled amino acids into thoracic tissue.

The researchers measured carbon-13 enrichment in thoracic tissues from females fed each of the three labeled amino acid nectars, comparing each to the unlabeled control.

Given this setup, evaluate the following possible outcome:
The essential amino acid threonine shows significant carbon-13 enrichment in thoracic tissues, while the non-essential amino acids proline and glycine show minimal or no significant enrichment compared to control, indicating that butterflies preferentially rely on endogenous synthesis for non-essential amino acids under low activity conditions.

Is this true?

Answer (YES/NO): NO